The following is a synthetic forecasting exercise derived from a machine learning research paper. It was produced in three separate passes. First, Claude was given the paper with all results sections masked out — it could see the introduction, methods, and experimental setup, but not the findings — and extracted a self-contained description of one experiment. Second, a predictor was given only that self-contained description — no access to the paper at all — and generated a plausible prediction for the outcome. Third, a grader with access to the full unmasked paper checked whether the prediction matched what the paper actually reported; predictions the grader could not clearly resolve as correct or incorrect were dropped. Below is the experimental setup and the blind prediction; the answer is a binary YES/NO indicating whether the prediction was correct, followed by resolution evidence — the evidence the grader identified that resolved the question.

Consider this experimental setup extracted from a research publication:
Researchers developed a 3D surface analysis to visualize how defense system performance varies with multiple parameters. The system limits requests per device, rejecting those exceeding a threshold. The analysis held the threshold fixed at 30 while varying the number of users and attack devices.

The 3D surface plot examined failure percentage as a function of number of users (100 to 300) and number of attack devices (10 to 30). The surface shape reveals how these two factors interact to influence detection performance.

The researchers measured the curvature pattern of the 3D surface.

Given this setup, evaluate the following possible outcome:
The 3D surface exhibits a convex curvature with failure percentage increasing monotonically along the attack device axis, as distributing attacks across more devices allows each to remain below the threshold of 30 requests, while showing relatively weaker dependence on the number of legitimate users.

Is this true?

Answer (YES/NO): NO